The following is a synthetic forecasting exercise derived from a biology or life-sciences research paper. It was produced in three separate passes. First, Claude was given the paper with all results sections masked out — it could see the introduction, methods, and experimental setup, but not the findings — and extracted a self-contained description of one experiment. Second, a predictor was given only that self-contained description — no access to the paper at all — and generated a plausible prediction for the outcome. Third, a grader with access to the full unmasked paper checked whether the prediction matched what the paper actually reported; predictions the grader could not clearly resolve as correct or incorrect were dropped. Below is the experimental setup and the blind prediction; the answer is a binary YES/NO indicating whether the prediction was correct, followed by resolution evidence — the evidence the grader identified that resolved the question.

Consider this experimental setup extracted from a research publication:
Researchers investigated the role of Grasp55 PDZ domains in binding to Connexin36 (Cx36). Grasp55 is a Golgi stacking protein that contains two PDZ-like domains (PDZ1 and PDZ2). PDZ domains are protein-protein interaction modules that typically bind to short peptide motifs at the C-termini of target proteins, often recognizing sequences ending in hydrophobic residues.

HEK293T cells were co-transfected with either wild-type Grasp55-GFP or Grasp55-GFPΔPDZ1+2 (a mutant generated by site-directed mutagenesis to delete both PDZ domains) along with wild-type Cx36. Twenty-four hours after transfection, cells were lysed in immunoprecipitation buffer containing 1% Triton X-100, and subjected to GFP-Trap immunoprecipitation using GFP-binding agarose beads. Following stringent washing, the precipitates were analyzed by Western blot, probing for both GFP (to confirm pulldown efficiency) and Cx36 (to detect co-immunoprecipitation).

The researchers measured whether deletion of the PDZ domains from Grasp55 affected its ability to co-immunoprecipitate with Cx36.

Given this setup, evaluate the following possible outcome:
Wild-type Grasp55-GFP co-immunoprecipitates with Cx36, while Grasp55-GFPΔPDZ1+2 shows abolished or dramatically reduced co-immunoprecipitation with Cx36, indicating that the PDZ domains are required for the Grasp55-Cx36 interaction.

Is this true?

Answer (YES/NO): YES